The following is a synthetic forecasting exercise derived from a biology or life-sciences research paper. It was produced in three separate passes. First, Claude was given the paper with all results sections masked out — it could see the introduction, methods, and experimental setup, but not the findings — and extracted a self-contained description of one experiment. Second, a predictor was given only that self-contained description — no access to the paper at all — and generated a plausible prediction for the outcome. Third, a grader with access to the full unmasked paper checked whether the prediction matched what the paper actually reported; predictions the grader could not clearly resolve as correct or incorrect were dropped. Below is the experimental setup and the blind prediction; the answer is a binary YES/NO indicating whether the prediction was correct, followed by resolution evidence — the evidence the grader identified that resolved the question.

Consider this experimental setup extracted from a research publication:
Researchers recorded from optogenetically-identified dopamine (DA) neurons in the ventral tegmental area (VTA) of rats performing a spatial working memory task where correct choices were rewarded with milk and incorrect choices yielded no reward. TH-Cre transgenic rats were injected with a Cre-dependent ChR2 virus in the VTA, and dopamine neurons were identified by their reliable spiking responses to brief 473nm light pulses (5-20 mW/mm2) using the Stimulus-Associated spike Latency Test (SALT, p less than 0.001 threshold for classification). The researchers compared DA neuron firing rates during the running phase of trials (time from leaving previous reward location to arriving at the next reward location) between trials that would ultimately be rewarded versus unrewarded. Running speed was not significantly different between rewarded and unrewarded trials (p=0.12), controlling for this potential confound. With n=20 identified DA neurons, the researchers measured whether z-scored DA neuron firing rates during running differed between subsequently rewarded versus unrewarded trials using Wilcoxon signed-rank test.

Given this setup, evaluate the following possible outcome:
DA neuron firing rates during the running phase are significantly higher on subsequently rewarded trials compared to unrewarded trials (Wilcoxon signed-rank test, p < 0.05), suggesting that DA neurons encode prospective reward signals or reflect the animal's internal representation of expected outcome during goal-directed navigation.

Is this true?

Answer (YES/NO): YES